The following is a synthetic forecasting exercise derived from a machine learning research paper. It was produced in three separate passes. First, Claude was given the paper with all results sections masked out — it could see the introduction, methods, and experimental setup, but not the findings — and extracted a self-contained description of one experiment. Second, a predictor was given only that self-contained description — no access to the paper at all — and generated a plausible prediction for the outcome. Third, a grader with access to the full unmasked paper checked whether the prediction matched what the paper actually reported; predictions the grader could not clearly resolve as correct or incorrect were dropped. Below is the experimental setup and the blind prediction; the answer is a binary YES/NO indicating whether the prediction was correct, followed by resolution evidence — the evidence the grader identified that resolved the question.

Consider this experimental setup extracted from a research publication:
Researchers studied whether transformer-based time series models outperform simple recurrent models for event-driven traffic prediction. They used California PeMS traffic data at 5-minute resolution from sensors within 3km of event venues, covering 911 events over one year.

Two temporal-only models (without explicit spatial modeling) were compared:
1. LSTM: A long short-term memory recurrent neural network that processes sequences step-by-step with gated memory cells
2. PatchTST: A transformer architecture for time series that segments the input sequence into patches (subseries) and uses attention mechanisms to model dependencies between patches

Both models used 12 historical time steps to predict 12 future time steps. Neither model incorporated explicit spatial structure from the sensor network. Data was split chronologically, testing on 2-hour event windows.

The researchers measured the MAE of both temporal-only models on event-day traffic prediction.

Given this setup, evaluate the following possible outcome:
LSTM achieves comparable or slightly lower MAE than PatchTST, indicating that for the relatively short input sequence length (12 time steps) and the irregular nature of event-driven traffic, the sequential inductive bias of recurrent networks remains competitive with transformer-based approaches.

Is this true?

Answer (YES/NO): YES